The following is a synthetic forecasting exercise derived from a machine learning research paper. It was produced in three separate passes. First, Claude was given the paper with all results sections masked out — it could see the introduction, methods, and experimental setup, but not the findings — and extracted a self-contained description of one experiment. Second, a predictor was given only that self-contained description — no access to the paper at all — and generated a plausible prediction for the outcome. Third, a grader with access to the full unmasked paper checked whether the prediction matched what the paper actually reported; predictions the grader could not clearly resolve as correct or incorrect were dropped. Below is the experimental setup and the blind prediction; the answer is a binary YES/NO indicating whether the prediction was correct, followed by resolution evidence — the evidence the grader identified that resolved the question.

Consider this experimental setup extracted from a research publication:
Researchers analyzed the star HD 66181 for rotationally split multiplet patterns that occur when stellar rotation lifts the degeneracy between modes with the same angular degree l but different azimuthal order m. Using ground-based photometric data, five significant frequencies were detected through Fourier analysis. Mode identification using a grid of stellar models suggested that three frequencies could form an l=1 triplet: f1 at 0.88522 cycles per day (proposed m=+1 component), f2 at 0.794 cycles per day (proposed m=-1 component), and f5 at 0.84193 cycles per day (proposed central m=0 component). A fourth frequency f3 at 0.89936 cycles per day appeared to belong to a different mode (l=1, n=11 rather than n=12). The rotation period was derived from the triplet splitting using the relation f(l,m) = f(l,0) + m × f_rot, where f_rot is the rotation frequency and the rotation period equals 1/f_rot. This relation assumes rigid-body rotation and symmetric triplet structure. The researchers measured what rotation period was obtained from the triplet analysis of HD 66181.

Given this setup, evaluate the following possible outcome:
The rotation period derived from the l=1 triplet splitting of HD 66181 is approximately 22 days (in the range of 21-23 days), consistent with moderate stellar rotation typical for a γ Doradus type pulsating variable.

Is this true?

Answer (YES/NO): YES